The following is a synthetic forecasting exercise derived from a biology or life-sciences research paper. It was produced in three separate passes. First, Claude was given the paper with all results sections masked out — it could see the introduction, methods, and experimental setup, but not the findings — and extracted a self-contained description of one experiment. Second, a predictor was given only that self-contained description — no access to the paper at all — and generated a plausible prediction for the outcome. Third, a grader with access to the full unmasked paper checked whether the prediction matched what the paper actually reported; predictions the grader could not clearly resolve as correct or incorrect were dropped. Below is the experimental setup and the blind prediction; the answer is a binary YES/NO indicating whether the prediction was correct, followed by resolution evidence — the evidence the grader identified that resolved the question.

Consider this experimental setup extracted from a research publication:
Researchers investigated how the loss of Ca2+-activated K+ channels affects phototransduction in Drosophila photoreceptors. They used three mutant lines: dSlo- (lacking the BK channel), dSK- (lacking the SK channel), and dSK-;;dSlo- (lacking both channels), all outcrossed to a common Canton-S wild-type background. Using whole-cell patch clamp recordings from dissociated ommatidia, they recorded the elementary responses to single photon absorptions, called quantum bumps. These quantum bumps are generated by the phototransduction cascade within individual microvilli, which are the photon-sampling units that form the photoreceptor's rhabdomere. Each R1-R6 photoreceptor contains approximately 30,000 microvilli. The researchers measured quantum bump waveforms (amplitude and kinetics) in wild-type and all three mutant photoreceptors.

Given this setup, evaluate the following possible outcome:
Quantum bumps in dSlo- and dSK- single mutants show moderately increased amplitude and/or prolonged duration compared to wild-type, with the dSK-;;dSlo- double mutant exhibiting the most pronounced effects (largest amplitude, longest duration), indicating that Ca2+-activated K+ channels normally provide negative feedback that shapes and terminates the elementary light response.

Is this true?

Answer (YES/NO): NO